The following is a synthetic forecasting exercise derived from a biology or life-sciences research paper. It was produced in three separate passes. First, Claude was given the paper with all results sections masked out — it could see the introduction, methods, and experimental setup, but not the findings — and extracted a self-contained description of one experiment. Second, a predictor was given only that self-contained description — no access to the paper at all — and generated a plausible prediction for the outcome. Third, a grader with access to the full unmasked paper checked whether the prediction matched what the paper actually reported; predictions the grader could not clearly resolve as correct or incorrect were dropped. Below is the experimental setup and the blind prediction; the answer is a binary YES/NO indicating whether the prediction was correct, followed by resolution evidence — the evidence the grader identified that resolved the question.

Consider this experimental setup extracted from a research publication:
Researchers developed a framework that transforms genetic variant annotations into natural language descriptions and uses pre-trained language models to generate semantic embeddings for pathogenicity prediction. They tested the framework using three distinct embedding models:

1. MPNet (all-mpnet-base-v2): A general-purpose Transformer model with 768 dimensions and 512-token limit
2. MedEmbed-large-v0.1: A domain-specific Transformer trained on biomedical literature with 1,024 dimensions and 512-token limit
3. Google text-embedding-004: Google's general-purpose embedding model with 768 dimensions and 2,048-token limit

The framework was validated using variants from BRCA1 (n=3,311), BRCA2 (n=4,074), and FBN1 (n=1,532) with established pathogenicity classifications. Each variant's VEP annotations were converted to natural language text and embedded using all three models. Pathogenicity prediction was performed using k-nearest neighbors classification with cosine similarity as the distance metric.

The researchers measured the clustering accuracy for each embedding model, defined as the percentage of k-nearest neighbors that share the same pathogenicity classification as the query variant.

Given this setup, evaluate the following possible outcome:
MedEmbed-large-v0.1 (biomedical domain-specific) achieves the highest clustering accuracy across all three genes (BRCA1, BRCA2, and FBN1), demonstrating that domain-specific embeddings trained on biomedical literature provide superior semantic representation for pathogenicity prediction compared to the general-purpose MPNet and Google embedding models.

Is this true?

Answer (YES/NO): NO